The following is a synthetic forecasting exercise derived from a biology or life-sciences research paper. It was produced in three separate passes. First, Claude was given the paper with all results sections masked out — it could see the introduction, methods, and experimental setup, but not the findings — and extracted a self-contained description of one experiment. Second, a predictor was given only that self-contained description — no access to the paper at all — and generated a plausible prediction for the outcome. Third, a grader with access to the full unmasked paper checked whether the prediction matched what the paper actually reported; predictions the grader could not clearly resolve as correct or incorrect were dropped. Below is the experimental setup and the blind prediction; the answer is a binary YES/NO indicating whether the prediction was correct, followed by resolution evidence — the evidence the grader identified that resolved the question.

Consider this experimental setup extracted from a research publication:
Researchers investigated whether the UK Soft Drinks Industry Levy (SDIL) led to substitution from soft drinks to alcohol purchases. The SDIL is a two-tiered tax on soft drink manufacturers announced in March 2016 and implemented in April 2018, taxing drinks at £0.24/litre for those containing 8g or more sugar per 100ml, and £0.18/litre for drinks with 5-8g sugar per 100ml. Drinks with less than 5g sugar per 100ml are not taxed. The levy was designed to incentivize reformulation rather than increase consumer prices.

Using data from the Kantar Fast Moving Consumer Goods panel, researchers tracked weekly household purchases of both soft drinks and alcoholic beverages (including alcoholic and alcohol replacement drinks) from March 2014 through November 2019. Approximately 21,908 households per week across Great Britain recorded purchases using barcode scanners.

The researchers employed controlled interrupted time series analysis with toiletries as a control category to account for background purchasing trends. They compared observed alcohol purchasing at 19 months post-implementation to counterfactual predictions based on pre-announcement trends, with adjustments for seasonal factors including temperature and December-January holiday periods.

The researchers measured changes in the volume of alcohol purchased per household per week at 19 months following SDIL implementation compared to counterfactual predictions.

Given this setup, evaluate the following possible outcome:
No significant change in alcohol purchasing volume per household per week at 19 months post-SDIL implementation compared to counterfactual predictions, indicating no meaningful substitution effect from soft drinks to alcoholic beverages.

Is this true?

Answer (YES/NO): NO